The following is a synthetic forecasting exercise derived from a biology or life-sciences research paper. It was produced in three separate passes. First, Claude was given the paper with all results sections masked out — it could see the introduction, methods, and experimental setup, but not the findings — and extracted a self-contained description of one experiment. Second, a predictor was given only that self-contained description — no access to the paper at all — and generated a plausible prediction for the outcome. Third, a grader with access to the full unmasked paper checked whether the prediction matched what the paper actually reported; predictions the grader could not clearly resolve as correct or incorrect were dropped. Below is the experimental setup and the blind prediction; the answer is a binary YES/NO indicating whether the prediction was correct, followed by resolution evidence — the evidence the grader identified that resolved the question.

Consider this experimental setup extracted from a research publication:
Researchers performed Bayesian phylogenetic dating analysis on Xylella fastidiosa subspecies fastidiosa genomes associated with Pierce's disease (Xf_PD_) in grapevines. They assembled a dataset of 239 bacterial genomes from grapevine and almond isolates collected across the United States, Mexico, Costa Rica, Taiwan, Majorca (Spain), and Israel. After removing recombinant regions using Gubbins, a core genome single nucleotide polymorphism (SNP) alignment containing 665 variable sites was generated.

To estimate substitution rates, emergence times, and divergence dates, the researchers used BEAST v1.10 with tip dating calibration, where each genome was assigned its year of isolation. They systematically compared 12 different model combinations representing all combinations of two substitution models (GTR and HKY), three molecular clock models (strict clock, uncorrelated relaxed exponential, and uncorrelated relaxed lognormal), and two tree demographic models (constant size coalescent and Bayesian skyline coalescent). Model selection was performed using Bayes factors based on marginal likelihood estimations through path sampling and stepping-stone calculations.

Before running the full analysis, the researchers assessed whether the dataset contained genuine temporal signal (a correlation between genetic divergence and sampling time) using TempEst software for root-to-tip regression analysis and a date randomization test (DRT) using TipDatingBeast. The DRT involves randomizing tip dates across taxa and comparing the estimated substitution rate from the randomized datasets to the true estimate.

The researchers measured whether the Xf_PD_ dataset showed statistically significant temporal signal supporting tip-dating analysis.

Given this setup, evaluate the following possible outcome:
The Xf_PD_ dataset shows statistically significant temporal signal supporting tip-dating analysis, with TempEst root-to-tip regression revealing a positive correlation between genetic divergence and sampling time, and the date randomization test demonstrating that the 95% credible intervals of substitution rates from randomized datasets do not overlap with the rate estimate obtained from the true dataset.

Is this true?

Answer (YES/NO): YES